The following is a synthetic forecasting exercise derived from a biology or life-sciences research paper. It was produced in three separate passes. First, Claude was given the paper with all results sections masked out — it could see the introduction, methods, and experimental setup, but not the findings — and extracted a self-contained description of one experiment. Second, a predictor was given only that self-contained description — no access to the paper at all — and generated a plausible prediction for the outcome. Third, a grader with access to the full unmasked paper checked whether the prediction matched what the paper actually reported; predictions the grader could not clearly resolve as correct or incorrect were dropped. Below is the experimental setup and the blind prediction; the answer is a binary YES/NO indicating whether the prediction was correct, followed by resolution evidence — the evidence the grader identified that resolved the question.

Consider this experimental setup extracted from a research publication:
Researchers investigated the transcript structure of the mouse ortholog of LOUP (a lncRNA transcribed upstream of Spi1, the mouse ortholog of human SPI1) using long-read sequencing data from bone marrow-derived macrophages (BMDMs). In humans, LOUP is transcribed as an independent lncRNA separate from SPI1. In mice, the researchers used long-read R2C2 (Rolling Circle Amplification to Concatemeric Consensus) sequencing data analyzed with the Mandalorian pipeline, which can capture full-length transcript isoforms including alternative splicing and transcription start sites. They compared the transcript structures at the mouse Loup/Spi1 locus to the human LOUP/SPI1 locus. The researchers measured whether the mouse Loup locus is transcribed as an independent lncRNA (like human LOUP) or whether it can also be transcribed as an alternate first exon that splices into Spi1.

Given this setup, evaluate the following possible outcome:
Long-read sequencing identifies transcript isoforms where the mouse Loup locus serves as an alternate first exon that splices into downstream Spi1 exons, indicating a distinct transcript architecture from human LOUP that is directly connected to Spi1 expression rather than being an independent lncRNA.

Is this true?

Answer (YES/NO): NO